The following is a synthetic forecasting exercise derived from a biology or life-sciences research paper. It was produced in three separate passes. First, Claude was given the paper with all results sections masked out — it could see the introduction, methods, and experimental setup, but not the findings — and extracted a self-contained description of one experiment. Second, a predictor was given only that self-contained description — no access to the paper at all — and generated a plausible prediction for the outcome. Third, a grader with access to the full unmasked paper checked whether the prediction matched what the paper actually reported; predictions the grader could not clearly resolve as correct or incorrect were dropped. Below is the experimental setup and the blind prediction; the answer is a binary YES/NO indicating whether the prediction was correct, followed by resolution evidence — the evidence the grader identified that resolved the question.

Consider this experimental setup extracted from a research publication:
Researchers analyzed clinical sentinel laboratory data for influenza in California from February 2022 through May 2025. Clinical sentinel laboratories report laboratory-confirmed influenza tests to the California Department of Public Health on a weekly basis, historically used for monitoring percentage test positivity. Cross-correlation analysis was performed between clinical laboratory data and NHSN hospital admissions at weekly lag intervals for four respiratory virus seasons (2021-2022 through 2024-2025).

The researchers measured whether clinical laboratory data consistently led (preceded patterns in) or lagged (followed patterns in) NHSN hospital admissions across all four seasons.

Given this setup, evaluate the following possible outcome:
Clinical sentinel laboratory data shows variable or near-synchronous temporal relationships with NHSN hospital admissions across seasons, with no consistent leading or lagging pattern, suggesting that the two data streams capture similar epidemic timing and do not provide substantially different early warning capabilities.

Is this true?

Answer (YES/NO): NO